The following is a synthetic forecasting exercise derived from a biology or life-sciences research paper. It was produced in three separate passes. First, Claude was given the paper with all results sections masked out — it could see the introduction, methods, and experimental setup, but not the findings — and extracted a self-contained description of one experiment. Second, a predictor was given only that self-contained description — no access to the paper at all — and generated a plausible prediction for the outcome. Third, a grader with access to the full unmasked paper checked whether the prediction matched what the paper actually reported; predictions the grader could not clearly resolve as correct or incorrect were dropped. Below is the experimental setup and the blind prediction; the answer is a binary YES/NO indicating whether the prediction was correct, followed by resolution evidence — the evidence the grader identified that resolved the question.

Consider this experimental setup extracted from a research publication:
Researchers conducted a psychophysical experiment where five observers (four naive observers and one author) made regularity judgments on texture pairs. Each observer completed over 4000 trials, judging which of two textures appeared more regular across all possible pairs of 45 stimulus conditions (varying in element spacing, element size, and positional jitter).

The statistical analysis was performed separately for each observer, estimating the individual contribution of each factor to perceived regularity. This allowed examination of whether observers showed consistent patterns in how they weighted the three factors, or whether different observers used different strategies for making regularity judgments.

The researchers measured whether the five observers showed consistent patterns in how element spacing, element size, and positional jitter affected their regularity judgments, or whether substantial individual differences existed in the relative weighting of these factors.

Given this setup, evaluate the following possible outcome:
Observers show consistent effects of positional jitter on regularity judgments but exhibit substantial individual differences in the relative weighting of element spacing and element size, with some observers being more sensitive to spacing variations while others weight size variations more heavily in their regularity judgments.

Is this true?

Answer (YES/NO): NO